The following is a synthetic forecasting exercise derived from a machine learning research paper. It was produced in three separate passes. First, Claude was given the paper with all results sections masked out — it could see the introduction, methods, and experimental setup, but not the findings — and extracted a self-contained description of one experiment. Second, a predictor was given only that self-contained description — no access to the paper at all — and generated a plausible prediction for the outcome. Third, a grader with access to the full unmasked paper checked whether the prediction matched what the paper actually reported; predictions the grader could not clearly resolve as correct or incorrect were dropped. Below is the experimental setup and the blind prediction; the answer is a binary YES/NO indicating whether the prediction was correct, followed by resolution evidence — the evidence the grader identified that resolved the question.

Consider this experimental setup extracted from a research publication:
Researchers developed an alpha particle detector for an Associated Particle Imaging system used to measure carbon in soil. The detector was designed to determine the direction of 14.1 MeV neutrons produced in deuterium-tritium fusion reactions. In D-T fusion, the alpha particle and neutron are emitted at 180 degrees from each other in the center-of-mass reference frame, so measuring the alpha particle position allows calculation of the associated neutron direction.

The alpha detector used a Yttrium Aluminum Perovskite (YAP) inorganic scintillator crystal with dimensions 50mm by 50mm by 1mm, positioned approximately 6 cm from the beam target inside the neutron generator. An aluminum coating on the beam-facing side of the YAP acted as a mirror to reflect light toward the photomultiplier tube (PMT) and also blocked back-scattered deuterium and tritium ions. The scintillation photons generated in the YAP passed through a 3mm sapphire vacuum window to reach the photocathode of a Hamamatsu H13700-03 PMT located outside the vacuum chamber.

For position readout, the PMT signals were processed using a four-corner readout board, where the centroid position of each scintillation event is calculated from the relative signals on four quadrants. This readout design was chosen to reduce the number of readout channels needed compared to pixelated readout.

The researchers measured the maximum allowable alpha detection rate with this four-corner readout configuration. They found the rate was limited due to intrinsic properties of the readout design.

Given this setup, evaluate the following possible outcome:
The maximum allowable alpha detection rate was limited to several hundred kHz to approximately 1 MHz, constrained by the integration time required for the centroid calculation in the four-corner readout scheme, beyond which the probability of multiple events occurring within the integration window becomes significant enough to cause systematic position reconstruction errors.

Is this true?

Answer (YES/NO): NO